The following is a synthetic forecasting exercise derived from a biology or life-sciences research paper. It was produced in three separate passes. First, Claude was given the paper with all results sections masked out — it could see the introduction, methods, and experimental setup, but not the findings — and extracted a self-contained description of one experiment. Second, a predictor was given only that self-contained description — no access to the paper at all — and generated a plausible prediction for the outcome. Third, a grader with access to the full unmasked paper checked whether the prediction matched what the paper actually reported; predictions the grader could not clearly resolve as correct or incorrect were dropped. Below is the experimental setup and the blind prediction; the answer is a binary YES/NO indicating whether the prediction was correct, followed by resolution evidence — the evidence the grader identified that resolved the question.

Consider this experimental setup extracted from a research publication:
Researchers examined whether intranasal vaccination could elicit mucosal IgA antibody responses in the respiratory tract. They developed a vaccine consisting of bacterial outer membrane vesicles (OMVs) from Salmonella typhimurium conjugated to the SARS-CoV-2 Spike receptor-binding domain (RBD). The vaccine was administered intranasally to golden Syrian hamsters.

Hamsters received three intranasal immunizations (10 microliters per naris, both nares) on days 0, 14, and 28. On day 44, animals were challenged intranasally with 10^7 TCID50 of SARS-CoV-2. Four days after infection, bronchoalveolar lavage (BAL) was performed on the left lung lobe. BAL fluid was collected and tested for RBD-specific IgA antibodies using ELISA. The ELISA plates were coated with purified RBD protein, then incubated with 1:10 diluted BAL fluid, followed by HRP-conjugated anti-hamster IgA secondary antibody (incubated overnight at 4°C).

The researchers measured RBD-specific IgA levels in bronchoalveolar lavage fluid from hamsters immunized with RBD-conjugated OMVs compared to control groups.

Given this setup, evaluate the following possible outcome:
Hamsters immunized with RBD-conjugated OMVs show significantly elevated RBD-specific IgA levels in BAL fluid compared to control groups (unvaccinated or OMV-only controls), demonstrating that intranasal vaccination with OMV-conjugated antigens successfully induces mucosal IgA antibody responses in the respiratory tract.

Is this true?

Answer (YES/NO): NO